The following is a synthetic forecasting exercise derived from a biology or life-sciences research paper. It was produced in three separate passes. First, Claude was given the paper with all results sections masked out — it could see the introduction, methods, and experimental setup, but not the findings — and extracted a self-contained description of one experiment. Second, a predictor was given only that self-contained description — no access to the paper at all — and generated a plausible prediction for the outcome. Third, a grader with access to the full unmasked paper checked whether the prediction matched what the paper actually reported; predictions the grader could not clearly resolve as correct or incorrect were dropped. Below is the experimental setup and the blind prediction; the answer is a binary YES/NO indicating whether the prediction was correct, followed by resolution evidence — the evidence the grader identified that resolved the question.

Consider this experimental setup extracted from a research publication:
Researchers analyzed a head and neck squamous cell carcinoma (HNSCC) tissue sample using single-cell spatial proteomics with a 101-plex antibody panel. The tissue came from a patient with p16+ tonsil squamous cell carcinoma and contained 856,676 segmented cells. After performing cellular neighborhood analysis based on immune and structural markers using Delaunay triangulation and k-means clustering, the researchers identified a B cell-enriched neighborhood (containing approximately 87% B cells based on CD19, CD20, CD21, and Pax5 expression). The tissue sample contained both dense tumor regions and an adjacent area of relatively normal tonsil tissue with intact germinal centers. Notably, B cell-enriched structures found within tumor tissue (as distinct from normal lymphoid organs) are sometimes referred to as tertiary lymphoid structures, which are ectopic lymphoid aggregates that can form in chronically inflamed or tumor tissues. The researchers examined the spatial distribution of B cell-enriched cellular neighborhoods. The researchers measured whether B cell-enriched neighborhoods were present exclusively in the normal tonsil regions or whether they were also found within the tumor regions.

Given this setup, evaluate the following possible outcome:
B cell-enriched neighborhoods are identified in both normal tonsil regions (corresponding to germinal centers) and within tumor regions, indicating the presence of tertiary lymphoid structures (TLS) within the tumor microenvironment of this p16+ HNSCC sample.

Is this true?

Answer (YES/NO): YES